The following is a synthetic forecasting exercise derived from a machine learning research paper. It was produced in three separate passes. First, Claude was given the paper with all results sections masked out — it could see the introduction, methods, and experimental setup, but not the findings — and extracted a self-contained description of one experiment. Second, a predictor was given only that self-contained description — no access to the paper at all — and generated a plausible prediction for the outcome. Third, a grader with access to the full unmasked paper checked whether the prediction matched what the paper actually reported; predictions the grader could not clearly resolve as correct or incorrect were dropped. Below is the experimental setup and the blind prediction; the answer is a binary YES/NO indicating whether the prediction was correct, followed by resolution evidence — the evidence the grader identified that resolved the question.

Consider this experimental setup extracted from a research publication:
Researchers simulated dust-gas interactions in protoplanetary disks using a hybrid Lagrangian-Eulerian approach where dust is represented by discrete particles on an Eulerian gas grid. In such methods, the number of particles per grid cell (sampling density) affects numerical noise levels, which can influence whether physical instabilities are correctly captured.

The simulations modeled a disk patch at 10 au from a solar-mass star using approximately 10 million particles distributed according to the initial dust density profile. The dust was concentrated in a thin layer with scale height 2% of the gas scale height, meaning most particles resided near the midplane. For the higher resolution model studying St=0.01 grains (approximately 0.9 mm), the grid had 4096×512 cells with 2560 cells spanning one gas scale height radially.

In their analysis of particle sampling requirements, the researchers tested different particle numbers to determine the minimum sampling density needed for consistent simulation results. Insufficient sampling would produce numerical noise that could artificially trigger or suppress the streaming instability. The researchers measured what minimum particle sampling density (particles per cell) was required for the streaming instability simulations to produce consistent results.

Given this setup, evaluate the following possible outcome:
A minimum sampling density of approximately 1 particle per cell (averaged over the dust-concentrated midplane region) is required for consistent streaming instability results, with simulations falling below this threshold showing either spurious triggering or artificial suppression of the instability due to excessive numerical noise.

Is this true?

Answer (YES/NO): NO